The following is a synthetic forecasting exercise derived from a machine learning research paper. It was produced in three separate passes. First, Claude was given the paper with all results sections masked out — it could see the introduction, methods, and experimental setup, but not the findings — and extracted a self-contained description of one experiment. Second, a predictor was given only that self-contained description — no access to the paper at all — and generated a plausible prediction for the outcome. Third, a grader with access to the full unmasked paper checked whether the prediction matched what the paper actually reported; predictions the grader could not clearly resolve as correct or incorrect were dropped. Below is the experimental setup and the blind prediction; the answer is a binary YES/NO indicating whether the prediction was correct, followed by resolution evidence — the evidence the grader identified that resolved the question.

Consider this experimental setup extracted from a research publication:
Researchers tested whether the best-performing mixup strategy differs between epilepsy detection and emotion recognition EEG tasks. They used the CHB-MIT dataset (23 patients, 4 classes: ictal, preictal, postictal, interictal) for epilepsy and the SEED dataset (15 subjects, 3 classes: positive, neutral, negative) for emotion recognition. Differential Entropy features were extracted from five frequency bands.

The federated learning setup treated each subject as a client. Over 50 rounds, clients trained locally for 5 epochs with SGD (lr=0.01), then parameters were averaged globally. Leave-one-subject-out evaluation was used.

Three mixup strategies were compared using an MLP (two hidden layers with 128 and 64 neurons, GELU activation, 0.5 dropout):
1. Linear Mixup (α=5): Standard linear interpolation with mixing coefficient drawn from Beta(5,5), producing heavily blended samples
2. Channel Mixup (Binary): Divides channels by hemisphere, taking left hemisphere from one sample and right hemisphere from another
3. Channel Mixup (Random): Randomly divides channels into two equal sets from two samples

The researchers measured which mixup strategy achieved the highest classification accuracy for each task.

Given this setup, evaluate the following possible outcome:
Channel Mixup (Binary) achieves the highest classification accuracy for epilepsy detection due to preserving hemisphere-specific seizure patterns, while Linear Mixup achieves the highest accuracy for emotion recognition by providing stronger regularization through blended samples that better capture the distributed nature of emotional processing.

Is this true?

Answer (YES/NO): NO